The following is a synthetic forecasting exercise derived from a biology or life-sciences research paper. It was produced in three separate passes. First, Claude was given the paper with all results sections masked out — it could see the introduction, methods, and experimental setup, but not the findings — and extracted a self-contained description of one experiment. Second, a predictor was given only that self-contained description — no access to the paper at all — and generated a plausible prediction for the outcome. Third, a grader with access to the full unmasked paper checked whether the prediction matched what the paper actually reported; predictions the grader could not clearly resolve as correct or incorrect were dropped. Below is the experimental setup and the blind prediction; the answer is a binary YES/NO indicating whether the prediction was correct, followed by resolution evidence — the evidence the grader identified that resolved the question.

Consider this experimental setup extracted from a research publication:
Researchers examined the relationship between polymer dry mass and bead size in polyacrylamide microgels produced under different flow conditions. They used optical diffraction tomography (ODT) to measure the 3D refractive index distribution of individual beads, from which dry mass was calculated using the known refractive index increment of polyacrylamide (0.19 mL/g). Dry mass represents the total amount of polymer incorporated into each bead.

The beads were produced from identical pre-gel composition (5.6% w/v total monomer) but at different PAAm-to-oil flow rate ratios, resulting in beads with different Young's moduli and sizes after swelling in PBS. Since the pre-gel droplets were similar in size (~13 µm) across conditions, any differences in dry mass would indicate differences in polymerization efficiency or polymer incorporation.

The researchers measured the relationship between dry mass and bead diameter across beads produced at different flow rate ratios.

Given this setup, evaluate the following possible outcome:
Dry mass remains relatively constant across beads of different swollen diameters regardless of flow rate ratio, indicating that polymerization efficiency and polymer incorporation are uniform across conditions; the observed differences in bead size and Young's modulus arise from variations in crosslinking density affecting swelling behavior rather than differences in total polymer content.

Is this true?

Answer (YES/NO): NO